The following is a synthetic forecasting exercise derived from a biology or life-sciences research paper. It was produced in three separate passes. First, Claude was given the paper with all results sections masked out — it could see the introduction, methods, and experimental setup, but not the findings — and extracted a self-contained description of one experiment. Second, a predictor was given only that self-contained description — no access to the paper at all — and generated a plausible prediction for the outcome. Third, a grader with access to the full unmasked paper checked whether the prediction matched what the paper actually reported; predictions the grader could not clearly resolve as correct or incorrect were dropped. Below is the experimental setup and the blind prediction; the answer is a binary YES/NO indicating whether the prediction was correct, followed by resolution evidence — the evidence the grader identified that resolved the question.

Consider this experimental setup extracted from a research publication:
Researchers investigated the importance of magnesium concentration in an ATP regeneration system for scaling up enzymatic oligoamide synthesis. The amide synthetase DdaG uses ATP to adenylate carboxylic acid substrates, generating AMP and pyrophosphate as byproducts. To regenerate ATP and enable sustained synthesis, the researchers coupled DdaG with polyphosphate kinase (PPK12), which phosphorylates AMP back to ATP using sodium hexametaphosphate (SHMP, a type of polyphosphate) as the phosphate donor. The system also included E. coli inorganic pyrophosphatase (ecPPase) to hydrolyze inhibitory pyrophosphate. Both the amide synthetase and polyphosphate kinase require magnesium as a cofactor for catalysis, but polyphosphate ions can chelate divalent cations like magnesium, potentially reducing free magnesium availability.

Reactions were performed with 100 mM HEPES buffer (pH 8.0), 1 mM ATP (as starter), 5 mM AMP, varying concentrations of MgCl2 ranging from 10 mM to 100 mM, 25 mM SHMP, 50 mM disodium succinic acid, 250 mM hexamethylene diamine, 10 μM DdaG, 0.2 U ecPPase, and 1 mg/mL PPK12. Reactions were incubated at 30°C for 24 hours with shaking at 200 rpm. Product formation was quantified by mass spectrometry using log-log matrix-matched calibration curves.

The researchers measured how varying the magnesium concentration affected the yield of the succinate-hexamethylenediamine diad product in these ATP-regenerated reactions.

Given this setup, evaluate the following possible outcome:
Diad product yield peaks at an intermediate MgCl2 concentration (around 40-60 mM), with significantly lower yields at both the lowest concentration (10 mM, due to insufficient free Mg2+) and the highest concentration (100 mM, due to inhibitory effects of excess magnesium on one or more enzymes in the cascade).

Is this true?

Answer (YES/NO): NO